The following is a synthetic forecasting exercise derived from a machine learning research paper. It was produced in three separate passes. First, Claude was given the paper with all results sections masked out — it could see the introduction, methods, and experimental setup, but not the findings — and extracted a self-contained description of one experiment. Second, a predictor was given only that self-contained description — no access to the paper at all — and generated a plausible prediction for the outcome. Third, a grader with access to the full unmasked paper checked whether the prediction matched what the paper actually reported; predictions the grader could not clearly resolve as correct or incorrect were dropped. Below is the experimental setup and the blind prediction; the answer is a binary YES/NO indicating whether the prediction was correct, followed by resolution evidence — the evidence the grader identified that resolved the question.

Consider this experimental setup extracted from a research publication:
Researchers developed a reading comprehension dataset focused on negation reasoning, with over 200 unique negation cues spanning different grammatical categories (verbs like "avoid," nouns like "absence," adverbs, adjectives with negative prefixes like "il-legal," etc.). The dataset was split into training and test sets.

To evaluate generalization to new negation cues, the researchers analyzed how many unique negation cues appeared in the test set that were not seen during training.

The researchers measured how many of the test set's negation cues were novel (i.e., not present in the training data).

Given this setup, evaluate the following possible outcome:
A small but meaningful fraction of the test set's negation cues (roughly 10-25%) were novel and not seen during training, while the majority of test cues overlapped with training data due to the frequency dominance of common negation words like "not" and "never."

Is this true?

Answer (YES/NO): NO